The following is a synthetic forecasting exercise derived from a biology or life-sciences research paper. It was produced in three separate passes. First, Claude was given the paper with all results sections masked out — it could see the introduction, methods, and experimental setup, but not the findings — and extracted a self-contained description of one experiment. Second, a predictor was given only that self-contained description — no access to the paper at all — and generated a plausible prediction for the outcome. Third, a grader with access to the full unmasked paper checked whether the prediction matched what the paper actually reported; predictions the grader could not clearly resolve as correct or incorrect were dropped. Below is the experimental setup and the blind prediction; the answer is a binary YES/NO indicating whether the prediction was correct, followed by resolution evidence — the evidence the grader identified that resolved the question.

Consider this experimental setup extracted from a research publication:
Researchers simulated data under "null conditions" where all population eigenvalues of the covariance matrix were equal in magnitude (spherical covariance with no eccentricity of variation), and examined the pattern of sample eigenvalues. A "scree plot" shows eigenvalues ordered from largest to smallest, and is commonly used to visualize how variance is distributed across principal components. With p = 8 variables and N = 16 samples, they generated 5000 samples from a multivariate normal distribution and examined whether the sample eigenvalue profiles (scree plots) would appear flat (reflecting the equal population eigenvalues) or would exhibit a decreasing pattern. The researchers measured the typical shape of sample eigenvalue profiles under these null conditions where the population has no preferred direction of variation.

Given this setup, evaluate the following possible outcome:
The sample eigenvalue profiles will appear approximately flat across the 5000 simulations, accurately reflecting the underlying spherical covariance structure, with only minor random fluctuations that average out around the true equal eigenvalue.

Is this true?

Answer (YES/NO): NO